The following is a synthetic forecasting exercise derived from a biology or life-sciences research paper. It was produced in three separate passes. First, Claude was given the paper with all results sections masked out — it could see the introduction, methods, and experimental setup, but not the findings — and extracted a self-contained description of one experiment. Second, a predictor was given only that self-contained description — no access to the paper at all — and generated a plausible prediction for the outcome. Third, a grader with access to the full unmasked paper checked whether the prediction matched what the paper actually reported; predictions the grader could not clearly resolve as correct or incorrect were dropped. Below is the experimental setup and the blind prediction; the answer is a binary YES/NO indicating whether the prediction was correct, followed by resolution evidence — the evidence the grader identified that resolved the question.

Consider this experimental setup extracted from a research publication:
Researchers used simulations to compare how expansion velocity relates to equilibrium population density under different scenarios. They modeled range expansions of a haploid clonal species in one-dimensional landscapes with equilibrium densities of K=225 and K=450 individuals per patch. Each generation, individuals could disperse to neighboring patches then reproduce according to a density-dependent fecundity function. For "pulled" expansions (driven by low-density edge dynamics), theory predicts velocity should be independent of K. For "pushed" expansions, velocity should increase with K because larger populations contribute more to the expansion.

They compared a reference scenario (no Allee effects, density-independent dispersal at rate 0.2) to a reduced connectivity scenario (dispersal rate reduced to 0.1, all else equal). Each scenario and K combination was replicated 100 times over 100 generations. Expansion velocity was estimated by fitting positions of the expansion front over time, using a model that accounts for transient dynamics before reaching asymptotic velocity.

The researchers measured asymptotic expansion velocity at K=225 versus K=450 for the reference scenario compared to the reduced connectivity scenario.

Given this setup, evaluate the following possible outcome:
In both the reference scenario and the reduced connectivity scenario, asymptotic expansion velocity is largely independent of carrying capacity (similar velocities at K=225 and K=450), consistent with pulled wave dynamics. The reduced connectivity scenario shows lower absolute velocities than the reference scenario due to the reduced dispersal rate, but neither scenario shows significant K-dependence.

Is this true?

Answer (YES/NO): NO